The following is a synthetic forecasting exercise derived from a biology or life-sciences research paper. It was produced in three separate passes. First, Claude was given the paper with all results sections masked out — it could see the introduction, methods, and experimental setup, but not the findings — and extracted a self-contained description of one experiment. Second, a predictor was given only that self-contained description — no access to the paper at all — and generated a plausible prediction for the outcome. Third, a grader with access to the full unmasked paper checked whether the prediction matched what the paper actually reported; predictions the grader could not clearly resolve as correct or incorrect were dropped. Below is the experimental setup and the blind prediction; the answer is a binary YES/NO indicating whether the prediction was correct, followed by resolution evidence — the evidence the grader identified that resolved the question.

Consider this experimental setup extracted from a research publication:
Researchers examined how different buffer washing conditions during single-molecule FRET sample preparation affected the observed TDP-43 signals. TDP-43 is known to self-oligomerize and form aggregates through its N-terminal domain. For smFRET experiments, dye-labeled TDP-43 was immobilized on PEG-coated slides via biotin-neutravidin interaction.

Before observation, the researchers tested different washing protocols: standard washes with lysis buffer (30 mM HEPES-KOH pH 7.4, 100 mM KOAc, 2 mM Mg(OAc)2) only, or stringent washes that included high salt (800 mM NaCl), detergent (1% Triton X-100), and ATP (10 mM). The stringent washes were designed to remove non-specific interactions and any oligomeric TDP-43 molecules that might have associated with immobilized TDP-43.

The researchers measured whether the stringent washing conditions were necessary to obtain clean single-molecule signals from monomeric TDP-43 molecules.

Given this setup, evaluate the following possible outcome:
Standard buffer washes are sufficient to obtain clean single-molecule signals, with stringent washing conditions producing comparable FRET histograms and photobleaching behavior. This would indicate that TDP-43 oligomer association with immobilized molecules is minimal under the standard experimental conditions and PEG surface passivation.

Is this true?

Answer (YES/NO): NO